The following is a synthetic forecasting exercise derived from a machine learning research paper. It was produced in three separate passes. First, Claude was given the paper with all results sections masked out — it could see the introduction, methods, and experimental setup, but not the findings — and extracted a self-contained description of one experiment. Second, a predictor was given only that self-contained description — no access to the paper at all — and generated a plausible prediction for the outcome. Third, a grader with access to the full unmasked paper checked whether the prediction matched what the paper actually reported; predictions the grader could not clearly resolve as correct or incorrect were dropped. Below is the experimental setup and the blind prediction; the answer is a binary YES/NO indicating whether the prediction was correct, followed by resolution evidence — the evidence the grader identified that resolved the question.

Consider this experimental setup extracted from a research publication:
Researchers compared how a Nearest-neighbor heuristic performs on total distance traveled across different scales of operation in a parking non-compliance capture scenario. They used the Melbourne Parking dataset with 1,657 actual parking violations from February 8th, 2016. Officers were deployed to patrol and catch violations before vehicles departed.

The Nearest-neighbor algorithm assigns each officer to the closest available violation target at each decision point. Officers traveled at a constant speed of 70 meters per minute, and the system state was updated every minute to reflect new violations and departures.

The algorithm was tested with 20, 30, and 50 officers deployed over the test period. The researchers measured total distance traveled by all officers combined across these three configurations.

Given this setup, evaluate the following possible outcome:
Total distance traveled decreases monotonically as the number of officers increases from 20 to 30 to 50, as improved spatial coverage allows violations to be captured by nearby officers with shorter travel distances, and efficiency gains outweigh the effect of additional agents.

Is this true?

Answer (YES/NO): NO